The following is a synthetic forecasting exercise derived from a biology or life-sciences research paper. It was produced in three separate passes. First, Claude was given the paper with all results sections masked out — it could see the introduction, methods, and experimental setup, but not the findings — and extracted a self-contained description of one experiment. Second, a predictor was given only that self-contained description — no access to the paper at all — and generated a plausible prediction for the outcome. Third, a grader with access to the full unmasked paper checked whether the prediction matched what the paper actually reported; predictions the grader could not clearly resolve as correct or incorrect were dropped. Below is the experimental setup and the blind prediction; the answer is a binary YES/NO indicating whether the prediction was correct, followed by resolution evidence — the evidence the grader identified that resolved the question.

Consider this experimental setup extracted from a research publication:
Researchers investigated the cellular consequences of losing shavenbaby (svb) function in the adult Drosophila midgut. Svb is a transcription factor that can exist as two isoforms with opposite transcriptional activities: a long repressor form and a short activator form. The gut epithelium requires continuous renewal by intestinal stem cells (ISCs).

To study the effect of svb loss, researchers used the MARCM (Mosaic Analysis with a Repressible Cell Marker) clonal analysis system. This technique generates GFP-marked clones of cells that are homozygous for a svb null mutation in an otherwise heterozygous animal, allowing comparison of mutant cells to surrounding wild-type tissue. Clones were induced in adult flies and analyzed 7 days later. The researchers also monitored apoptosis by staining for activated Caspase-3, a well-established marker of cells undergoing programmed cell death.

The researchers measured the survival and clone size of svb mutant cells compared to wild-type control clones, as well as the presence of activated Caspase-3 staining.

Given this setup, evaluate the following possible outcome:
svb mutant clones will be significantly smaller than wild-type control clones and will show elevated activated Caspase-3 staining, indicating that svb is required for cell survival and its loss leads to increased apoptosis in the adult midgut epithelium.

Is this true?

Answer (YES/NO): YES